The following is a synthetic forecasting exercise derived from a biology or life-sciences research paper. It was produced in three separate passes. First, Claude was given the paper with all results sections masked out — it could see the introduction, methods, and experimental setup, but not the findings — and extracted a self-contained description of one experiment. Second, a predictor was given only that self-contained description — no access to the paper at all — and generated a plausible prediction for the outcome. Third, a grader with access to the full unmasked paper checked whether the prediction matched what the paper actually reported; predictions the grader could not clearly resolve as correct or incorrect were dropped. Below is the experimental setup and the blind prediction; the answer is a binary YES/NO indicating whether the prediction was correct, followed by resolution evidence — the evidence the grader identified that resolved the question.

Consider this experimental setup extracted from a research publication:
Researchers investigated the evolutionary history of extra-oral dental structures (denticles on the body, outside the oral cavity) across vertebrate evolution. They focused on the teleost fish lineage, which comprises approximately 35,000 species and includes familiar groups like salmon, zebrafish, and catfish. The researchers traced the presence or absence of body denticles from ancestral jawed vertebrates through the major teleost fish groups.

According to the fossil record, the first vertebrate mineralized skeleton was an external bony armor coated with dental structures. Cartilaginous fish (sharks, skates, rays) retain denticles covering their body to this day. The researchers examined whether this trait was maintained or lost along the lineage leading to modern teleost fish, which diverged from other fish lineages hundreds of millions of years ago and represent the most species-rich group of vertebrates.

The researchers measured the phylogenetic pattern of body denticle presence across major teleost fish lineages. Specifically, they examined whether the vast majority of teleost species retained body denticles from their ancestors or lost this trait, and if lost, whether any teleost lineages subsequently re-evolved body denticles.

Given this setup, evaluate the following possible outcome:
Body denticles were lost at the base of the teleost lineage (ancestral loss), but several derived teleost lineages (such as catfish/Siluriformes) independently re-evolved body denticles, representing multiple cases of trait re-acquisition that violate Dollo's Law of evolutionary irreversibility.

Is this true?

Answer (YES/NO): NO